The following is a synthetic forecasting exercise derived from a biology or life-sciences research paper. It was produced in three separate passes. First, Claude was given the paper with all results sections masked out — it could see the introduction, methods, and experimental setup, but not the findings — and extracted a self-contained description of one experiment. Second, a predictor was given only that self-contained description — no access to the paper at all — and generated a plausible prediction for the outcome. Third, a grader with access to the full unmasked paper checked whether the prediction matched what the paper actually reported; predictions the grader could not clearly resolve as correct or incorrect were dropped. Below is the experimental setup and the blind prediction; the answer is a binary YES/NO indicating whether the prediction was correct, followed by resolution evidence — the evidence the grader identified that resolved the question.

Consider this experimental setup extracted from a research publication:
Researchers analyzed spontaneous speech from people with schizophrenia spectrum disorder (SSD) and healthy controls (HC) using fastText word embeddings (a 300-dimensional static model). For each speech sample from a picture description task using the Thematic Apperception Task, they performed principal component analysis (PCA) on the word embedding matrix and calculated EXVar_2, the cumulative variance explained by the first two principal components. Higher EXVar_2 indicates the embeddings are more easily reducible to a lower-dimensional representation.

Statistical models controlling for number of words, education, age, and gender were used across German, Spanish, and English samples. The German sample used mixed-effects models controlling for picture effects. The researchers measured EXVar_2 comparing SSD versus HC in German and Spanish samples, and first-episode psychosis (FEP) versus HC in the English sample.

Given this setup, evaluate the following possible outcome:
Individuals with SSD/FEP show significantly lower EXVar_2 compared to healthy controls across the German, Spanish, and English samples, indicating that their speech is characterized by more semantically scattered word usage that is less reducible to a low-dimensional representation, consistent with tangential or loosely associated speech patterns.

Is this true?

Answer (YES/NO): NO